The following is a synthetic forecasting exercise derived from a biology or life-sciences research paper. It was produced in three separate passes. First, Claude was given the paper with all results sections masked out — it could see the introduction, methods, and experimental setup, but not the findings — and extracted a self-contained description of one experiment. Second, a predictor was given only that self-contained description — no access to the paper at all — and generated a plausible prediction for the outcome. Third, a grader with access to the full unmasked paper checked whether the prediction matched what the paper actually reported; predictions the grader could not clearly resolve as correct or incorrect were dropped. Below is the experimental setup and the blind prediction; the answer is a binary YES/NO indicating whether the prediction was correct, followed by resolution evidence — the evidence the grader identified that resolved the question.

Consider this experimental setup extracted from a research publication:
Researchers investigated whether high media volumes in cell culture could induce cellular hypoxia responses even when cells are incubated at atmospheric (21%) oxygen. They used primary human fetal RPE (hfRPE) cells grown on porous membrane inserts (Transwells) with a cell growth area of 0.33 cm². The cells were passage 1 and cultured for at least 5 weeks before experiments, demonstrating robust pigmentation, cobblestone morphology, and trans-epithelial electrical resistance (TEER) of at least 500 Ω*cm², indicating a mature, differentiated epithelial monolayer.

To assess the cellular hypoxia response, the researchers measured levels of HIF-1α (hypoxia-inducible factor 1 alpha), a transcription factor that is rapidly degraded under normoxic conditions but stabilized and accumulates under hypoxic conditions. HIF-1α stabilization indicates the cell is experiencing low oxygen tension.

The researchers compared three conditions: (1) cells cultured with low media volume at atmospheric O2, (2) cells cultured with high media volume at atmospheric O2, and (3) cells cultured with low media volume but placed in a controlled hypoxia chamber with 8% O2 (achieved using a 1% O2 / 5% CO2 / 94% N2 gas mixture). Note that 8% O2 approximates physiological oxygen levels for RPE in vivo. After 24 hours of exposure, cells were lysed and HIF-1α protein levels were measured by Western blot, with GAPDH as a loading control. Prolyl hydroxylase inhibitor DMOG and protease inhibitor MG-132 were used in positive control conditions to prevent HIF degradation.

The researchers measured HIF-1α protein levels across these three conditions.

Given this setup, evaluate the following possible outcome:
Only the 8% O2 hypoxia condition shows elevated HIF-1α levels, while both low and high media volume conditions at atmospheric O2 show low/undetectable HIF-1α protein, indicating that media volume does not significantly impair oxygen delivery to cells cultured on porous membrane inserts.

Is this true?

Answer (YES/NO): NO